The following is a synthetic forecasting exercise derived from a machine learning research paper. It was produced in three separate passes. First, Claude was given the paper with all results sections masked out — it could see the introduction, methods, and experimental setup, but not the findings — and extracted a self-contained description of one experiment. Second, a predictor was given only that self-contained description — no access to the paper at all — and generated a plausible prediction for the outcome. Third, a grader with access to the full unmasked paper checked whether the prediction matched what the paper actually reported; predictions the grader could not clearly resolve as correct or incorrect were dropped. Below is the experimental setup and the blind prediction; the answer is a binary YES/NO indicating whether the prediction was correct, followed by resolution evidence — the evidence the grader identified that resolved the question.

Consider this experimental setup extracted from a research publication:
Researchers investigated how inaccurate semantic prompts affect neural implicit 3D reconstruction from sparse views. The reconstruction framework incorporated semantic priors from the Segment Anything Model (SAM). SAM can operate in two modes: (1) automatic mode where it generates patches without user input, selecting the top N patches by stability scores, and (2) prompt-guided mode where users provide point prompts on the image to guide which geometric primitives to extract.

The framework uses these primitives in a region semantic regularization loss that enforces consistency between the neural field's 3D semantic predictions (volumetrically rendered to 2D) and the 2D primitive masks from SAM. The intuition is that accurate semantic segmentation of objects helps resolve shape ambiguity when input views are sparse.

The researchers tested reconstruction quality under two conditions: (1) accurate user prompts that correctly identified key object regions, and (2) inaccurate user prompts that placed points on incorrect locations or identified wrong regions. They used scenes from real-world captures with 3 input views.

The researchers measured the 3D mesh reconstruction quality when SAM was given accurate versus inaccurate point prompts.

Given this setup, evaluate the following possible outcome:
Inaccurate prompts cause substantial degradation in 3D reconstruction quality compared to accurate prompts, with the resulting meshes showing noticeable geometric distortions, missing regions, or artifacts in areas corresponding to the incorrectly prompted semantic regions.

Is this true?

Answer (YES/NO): YES